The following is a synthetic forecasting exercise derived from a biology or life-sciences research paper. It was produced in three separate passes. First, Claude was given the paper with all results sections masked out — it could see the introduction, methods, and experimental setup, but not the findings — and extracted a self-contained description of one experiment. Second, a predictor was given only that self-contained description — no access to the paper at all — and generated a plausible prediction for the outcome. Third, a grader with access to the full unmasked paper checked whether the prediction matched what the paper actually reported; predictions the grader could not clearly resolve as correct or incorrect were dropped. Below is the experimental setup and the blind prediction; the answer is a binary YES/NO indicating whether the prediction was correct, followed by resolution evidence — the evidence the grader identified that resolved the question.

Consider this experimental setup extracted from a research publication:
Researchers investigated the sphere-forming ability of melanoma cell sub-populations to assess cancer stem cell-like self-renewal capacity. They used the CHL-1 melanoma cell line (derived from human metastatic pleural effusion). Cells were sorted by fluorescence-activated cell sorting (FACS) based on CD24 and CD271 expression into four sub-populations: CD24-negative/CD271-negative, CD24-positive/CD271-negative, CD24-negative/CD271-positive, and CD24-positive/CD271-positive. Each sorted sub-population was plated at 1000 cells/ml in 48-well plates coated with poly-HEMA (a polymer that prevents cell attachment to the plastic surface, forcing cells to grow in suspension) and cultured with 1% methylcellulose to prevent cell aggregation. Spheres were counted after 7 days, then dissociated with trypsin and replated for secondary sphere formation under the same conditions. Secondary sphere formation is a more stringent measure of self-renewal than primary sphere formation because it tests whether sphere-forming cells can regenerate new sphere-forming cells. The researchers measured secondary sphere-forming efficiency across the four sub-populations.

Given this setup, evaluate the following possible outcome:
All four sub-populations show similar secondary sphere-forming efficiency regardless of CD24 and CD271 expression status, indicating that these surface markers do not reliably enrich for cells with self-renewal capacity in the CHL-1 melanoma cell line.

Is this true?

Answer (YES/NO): NO